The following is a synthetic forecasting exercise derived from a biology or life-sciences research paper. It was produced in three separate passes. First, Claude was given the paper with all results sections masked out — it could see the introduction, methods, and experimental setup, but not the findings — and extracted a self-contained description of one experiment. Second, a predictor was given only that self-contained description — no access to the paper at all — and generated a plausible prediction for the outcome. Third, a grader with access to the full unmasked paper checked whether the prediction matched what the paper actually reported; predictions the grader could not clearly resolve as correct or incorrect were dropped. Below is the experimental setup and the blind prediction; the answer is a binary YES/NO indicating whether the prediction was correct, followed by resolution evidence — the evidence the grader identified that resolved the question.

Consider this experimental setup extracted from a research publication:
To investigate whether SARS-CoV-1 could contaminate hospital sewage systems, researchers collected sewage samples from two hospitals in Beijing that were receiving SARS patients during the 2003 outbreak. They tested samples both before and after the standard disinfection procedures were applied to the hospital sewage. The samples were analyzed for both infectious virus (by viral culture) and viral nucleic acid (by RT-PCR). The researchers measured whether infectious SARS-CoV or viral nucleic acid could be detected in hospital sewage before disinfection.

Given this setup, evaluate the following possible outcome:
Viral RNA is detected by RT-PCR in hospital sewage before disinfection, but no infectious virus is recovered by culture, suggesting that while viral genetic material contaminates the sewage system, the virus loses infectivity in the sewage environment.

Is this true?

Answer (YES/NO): YES